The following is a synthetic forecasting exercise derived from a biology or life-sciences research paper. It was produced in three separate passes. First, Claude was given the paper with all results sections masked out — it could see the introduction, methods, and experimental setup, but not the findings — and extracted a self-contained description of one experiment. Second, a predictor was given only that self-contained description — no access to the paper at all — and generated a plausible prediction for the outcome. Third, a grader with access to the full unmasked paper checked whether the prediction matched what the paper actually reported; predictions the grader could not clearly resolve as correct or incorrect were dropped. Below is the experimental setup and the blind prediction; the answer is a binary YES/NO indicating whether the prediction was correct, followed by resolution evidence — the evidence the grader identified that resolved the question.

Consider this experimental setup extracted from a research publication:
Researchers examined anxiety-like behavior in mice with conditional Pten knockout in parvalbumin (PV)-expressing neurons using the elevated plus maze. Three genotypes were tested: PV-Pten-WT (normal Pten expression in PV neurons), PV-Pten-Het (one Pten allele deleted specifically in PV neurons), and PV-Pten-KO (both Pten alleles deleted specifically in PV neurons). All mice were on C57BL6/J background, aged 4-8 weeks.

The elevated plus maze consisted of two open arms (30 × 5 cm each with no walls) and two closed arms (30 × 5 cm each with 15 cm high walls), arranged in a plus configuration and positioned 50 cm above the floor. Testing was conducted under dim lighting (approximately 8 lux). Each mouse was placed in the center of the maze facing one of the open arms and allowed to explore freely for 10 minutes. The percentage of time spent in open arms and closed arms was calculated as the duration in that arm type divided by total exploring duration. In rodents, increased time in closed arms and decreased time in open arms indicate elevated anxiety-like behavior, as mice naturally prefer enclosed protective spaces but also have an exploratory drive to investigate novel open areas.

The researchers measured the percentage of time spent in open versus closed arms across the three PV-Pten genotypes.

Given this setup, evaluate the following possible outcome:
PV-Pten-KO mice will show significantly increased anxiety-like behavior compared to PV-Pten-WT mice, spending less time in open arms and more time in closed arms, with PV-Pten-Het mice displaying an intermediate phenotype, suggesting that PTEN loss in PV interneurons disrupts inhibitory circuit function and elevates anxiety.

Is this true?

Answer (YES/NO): NO